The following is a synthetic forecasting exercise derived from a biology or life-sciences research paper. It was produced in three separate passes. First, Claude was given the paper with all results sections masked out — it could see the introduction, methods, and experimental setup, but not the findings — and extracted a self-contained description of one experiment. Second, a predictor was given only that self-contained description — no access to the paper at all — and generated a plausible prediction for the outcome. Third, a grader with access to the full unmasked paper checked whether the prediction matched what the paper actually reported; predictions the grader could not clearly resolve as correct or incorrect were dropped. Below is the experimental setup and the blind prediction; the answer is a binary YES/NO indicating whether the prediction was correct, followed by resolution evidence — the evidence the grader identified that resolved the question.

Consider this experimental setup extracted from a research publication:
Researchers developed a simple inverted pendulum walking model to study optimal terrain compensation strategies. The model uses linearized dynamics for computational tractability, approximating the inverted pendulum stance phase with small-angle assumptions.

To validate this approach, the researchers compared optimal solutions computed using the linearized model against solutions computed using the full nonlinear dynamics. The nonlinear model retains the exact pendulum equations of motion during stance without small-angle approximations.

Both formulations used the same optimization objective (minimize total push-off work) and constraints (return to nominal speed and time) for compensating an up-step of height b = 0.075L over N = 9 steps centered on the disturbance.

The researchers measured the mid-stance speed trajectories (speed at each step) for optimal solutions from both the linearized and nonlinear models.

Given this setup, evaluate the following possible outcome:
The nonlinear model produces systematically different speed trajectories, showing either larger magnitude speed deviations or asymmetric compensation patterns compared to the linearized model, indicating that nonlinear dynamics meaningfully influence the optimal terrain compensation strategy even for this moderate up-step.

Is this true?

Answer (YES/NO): NO